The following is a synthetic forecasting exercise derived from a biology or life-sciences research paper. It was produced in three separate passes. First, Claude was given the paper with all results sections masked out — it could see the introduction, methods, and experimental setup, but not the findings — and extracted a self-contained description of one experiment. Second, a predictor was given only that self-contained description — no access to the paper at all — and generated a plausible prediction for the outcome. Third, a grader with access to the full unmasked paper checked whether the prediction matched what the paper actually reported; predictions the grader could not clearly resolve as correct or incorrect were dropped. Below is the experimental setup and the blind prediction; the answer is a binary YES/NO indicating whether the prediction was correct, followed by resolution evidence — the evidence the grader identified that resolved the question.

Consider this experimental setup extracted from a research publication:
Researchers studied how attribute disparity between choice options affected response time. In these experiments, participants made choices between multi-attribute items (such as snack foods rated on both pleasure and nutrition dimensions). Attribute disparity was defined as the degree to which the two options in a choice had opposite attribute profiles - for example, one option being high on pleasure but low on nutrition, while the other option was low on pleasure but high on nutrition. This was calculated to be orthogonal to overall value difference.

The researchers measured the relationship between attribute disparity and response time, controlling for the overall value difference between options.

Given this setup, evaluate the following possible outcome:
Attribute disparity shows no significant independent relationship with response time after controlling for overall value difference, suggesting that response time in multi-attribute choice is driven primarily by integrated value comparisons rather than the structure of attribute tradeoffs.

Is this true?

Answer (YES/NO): NO